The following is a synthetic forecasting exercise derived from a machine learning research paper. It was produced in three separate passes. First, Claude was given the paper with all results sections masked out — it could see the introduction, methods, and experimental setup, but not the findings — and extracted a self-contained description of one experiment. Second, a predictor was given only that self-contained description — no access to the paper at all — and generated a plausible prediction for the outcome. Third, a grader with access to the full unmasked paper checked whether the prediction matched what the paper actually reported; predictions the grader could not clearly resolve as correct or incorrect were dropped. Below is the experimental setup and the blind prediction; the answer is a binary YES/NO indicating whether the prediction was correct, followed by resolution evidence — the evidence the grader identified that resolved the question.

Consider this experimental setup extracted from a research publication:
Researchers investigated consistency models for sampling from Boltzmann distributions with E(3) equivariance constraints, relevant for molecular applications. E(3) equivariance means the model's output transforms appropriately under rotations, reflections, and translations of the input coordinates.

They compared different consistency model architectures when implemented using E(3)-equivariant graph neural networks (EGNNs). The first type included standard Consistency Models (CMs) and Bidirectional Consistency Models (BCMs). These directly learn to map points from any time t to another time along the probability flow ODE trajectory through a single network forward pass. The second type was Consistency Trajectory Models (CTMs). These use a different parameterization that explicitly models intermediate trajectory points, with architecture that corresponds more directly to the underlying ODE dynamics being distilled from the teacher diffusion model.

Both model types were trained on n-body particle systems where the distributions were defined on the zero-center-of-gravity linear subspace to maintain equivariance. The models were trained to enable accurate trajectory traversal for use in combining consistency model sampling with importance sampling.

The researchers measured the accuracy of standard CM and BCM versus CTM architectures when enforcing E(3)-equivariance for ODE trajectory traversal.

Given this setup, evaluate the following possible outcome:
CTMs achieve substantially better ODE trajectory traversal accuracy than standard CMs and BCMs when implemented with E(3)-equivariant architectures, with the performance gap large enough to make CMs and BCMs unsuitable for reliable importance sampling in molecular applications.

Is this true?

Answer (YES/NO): YES